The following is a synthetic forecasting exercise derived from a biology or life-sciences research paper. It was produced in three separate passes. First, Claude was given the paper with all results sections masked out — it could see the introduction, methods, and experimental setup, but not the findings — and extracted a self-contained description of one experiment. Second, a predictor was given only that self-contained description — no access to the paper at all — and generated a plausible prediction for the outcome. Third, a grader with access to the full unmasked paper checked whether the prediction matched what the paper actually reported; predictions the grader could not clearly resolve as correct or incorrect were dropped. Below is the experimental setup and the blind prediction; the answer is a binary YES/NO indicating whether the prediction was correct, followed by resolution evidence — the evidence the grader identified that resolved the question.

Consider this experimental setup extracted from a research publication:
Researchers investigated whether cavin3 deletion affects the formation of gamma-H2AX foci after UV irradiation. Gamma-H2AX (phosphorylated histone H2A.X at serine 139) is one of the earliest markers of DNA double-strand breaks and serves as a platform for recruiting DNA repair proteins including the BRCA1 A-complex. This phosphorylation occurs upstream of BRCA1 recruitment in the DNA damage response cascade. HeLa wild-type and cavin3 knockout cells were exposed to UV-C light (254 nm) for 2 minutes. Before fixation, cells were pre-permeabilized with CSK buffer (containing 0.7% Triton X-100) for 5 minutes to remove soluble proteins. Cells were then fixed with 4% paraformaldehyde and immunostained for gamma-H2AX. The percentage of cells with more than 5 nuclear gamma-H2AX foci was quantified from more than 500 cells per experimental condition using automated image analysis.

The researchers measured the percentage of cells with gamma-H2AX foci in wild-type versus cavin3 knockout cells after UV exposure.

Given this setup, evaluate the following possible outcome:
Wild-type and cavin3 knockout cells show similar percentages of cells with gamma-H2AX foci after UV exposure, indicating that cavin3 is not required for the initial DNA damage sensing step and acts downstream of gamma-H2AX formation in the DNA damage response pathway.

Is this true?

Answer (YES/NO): NO